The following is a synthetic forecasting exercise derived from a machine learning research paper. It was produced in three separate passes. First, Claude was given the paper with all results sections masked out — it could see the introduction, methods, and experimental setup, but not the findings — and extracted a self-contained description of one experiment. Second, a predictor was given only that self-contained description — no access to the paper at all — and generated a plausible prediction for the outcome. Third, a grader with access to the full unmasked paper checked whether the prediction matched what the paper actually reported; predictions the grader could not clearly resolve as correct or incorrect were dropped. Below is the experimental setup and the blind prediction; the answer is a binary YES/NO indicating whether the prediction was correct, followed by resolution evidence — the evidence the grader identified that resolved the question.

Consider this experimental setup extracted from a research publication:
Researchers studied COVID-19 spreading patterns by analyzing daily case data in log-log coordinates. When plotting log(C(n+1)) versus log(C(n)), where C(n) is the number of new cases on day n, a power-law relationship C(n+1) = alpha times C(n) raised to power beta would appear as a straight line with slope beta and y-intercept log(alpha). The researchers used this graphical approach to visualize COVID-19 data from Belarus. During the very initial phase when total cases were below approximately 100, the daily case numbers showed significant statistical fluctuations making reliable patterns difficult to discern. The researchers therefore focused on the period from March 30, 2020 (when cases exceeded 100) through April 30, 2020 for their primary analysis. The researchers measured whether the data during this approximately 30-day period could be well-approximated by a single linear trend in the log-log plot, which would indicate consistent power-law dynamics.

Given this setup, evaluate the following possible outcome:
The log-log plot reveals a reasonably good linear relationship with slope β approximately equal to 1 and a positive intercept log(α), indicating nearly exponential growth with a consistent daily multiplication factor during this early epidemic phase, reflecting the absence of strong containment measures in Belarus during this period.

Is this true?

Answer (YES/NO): NO